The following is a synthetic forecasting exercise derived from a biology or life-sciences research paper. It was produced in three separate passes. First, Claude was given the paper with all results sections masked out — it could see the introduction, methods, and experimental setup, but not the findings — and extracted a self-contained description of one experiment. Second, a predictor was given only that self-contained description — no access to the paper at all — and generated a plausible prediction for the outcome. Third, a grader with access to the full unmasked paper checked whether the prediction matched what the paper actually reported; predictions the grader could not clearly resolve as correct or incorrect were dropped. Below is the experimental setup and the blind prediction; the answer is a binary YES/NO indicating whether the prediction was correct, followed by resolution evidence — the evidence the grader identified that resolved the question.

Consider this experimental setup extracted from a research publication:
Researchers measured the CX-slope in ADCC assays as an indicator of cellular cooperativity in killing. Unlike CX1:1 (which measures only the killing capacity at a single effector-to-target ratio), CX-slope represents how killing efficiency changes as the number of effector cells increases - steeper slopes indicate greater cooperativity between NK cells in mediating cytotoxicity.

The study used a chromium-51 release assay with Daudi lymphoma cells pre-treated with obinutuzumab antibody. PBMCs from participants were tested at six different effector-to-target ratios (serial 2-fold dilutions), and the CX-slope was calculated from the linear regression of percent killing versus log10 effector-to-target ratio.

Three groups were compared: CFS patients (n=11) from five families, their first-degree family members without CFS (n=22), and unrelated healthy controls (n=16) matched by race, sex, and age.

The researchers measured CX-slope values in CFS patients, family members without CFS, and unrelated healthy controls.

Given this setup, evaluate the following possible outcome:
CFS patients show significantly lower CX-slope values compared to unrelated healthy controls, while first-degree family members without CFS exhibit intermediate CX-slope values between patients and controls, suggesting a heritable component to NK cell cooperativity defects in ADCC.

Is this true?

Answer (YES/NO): NO